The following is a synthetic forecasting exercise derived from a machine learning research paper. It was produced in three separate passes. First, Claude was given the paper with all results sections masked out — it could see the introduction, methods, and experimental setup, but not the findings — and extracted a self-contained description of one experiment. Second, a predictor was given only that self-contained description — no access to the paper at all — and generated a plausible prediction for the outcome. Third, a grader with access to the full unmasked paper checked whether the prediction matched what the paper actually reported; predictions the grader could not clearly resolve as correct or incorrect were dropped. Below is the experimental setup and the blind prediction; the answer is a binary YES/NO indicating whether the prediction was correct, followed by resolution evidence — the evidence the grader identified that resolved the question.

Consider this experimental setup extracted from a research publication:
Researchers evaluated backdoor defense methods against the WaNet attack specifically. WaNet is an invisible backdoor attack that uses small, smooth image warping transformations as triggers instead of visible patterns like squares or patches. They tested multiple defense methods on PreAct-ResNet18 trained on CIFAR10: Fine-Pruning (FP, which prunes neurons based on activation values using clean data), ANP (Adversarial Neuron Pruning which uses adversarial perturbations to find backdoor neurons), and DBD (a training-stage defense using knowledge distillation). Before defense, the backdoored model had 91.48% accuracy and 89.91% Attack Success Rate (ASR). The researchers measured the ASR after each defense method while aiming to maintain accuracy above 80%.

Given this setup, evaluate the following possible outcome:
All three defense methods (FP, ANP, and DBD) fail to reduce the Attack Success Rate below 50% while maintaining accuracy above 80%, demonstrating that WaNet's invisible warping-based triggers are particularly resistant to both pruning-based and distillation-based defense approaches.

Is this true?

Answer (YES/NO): NO